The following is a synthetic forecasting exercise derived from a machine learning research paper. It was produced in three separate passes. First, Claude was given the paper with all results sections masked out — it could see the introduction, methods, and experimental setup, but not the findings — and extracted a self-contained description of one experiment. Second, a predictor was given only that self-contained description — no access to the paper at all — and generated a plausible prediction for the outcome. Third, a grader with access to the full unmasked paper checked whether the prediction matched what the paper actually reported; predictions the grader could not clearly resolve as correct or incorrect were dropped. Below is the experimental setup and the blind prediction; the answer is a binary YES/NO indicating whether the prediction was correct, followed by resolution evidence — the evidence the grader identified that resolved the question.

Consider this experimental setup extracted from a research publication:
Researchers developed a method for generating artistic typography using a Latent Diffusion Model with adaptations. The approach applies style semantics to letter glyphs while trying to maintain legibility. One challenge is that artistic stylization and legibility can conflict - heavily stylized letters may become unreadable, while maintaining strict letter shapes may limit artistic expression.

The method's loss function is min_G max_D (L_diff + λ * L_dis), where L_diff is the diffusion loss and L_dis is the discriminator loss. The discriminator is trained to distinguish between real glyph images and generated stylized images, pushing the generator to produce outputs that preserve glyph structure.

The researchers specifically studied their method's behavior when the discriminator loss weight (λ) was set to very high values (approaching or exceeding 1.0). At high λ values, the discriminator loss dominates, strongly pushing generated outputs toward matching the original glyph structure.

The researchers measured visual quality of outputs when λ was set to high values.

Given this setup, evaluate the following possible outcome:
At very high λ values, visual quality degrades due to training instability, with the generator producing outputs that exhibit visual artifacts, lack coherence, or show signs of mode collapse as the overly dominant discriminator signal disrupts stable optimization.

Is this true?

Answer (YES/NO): NO